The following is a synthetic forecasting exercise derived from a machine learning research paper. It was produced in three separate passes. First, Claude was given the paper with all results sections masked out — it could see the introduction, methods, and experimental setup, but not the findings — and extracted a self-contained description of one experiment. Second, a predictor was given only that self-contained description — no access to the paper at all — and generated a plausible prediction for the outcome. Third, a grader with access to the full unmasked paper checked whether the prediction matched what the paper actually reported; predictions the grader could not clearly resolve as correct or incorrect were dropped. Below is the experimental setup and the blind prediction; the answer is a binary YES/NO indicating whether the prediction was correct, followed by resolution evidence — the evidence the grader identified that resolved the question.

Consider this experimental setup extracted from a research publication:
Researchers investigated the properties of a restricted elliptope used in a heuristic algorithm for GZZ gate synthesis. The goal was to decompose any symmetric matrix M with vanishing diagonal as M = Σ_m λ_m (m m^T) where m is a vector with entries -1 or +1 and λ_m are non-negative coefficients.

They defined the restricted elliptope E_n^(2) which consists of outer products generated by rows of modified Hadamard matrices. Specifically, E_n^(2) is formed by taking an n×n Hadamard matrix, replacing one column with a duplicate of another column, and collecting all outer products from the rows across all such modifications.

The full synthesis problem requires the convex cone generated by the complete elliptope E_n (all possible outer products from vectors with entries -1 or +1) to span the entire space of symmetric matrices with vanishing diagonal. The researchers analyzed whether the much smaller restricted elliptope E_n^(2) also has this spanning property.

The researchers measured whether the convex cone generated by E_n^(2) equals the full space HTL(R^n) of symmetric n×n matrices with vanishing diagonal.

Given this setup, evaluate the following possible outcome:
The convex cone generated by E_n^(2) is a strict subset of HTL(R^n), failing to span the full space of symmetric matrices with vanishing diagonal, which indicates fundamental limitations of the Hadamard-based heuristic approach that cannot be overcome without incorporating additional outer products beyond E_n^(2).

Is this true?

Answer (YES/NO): NO